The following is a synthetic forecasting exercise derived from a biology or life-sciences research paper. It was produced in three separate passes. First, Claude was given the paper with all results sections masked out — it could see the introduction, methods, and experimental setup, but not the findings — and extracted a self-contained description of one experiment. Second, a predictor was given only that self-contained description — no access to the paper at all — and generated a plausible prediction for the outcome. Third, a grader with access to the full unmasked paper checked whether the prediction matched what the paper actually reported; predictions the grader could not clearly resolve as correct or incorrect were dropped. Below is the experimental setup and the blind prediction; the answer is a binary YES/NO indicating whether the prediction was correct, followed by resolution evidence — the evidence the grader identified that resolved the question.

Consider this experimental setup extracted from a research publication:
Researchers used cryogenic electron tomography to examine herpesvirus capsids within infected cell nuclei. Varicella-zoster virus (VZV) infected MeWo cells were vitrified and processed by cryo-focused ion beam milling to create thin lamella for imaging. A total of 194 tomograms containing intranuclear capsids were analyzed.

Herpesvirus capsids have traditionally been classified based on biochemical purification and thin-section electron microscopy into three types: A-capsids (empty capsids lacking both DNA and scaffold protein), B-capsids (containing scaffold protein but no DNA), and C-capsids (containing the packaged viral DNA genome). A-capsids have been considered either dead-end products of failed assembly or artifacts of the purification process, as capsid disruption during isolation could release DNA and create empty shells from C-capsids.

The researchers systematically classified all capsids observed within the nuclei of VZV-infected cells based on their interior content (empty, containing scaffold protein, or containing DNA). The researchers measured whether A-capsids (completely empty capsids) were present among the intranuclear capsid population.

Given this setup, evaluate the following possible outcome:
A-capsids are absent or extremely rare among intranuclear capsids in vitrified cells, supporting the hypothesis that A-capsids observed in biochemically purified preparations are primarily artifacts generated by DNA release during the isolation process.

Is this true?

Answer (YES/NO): YES